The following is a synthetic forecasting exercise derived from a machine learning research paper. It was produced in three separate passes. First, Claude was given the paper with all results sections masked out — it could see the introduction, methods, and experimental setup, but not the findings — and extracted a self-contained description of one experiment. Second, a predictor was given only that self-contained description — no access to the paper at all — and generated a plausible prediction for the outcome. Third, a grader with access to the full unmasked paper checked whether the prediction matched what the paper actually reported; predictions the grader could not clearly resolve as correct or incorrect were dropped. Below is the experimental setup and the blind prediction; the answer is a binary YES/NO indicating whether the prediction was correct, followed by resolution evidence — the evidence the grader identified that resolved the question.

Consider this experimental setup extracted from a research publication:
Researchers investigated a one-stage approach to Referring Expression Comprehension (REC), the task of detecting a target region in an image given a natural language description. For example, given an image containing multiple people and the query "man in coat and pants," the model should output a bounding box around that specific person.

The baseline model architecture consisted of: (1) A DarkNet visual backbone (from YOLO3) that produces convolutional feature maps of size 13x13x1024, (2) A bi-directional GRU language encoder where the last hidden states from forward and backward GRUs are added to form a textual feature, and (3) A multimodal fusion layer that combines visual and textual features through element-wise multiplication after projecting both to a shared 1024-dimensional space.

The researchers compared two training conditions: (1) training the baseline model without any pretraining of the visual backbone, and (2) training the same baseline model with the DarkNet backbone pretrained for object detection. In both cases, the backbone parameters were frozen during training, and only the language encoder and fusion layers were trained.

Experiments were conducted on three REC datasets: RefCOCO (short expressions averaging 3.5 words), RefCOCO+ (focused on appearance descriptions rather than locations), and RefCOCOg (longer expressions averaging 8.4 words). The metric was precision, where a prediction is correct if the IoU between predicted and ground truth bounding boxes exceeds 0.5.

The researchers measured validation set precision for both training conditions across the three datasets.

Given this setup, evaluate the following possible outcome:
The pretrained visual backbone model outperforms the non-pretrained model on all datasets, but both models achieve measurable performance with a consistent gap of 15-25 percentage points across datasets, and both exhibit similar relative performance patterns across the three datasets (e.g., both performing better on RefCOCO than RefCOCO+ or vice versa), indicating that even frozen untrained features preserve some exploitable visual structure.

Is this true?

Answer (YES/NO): NO